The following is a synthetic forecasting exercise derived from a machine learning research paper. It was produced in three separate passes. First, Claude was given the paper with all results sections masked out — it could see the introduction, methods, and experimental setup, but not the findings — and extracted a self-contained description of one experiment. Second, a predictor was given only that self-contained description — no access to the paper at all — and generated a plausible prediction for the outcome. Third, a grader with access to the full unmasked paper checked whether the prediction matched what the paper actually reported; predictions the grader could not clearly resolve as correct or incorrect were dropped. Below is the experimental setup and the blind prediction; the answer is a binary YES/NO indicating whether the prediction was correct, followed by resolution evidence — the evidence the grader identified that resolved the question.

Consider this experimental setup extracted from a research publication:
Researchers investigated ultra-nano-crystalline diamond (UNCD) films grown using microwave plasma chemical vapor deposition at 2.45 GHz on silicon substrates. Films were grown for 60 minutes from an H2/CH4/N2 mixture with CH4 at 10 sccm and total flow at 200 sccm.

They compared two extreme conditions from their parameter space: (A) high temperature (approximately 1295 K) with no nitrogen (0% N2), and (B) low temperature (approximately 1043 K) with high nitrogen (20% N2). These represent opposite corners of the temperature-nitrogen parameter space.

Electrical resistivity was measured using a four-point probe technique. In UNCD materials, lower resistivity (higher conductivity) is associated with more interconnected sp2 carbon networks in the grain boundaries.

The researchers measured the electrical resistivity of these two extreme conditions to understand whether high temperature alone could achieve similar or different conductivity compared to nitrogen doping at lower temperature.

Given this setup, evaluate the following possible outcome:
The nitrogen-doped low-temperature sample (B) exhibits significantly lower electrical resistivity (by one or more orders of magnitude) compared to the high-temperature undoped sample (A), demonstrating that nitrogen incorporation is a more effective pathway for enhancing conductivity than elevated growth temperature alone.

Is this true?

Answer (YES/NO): NO